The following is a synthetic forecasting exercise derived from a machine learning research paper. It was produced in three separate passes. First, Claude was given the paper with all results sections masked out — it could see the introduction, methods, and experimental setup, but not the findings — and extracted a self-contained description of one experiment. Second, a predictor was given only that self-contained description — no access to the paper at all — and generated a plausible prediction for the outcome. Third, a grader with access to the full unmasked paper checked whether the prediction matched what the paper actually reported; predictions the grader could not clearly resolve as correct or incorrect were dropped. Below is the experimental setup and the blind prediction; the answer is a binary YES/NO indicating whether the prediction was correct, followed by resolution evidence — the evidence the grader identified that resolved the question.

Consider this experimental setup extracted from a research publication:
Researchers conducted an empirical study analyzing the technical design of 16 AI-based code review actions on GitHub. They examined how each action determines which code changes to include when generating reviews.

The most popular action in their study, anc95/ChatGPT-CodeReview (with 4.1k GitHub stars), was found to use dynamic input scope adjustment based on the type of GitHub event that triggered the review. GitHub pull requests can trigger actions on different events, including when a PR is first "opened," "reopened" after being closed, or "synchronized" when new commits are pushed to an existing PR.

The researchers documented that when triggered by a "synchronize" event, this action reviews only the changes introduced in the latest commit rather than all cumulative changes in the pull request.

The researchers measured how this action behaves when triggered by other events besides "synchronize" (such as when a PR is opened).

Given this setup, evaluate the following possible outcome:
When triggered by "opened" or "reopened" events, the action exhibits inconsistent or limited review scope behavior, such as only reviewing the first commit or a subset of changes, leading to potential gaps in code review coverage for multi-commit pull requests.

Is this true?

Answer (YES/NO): NO